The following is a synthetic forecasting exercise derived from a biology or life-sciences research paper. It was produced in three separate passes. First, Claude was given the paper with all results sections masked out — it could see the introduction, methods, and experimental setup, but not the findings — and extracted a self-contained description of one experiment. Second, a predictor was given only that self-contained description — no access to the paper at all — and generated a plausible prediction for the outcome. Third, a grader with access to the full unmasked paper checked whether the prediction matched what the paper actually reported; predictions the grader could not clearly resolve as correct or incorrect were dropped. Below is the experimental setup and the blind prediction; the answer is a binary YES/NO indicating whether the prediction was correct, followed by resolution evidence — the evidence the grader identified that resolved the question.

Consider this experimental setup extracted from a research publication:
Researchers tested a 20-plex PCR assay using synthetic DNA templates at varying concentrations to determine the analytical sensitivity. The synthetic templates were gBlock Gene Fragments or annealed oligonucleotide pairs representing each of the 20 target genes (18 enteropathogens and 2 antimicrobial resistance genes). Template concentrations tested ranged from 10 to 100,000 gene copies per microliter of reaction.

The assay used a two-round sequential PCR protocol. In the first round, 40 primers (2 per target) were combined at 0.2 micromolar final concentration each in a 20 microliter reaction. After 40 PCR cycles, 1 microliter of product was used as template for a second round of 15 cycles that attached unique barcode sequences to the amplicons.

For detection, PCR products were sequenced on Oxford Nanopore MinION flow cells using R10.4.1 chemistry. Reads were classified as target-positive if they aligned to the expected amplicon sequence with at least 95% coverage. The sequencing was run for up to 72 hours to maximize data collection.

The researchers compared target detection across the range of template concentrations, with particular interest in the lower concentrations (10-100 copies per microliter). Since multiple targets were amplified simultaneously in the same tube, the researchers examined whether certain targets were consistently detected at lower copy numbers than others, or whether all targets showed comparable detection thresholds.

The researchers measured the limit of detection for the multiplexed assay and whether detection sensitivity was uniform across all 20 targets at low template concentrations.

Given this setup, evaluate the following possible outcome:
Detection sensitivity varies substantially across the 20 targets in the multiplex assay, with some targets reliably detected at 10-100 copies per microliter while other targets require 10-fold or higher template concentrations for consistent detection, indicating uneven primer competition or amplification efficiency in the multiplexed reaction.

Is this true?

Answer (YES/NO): NO